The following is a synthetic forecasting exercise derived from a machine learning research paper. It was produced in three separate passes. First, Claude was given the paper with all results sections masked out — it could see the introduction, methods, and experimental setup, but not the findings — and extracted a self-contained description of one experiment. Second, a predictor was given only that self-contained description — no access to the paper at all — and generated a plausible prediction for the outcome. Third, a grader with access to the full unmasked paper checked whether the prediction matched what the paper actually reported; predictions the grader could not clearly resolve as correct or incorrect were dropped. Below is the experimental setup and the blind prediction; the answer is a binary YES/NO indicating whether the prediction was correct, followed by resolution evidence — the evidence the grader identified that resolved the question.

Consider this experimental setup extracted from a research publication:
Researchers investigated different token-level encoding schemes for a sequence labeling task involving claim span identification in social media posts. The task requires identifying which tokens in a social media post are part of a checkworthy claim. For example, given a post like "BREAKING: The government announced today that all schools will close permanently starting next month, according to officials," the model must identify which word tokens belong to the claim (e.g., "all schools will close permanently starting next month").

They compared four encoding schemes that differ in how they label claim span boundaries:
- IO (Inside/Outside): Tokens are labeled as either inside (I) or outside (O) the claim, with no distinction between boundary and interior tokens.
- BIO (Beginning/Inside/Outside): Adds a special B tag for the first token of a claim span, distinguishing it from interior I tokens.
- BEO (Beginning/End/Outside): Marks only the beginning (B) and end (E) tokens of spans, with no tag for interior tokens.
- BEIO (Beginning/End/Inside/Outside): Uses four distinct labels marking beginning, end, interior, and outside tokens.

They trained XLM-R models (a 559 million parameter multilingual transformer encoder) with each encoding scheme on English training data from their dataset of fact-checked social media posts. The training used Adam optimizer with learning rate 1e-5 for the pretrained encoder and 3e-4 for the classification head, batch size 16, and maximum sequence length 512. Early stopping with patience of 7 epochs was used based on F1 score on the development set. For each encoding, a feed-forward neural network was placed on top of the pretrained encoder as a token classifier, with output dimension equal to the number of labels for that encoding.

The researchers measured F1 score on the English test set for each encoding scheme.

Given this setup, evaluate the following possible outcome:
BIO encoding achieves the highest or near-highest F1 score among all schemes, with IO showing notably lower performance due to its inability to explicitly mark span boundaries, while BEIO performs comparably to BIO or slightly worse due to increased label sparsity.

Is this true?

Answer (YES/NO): NO